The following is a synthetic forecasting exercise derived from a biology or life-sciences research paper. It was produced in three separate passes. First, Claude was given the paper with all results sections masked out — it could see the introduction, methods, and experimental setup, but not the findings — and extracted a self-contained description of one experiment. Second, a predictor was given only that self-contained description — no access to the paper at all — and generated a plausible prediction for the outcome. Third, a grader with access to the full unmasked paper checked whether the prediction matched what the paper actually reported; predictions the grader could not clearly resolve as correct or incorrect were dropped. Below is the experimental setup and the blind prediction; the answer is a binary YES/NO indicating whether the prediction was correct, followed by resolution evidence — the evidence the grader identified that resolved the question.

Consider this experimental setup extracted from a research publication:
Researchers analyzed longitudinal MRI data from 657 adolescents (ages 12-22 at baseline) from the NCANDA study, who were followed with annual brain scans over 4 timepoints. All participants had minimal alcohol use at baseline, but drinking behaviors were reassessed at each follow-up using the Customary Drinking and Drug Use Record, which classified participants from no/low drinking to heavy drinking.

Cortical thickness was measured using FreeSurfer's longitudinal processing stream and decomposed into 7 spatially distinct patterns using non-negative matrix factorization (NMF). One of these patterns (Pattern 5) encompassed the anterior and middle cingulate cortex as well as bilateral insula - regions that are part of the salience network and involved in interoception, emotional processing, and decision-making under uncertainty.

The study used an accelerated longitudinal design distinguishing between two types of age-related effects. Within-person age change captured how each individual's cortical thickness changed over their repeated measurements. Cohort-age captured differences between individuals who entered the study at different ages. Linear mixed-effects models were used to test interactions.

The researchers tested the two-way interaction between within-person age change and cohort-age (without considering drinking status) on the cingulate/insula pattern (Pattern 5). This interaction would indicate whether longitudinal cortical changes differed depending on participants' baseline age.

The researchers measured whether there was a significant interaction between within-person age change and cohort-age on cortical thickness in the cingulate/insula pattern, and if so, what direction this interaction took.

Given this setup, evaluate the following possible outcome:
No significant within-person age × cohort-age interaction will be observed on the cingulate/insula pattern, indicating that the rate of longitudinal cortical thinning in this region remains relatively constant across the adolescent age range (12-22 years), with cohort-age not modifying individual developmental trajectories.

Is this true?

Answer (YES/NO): NO